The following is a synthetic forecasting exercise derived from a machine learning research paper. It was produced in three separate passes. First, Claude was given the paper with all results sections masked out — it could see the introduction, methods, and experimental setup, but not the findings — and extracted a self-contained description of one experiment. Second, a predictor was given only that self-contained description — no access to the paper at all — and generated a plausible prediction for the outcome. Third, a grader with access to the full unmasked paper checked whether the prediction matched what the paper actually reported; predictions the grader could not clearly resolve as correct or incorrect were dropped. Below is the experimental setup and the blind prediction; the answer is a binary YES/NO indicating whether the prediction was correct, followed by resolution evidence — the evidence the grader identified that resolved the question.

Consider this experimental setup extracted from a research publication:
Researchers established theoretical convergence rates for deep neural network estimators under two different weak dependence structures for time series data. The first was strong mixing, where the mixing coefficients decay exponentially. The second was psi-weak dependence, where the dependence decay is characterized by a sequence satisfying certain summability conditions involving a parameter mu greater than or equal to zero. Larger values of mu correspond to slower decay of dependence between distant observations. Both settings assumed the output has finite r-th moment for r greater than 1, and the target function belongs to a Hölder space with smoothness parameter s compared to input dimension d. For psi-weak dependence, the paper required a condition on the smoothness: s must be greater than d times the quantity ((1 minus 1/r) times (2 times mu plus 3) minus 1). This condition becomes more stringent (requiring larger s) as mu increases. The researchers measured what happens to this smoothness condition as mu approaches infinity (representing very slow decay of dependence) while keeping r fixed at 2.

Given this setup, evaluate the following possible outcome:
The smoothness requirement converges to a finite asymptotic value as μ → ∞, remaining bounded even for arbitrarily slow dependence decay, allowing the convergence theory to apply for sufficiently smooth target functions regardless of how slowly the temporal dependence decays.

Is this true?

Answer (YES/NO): NO